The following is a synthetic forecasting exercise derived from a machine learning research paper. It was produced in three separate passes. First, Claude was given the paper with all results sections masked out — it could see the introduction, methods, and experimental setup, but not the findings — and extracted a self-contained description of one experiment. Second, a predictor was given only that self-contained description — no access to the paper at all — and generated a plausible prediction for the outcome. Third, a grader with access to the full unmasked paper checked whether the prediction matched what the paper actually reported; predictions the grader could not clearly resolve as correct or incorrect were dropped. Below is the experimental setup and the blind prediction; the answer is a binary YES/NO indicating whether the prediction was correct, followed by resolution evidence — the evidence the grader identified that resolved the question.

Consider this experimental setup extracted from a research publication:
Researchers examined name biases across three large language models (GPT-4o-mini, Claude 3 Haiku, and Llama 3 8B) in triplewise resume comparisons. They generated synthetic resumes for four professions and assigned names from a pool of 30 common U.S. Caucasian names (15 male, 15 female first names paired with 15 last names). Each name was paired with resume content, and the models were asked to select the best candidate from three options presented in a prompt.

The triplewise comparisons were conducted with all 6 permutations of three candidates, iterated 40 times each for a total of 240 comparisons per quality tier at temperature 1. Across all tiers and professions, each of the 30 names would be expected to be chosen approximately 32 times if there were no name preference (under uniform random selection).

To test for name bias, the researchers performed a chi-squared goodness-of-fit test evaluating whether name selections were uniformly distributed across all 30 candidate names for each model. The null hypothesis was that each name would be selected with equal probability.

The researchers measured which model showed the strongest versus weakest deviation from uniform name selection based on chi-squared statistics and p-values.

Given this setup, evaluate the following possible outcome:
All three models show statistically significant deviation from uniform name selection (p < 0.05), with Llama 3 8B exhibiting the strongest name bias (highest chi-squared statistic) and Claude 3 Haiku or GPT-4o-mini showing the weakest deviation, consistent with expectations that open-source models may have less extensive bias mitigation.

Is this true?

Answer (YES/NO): NO